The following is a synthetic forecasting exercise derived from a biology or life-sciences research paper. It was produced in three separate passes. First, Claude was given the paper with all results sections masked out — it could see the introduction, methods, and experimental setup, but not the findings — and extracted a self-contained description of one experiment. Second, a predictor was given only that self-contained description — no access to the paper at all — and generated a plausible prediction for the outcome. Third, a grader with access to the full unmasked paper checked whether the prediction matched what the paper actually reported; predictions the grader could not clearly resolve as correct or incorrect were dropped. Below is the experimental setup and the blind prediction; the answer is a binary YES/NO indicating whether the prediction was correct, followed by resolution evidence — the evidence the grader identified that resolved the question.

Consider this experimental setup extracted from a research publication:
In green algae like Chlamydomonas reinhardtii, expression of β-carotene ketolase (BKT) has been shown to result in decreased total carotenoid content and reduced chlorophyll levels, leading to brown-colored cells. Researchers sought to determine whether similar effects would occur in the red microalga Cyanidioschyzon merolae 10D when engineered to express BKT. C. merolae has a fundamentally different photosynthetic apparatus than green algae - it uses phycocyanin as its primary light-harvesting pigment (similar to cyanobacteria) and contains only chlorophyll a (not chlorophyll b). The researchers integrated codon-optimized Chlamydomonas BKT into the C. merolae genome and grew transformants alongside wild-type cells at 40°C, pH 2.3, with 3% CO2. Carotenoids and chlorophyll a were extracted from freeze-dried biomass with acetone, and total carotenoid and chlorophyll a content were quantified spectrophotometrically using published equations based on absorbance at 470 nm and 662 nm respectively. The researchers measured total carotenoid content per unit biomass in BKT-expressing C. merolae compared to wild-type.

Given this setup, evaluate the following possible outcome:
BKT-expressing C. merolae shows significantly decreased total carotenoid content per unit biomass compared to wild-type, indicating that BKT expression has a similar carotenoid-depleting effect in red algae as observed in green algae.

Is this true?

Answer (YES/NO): NO